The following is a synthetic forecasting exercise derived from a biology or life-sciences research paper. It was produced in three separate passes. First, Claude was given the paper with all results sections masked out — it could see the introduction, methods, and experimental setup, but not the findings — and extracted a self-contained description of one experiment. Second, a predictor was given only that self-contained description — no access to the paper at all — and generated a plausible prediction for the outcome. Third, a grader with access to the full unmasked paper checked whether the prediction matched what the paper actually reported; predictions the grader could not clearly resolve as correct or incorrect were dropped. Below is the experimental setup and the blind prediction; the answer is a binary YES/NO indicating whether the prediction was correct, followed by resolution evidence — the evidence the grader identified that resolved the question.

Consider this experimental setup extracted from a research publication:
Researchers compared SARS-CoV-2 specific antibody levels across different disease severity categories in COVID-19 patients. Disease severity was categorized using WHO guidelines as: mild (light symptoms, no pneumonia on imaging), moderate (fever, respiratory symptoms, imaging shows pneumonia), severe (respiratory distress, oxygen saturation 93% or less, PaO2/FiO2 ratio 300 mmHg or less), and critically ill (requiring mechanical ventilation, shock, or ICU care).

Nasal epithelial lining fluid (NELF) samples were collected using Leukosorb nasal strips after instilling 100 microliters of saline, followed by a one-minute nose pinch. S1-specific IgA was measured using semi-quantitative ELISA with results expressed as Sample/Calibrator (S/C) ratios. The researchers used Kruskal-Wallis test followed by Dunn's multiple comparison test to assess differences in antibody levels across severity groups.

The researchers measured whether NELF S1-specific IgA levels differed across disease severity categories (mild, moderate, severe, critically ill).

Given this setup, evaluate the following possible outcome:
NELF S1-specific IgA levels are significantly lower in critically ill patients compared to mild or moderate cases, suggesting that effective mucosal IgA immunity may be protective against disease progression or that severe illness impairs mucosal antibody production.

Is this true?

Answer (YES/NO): NO